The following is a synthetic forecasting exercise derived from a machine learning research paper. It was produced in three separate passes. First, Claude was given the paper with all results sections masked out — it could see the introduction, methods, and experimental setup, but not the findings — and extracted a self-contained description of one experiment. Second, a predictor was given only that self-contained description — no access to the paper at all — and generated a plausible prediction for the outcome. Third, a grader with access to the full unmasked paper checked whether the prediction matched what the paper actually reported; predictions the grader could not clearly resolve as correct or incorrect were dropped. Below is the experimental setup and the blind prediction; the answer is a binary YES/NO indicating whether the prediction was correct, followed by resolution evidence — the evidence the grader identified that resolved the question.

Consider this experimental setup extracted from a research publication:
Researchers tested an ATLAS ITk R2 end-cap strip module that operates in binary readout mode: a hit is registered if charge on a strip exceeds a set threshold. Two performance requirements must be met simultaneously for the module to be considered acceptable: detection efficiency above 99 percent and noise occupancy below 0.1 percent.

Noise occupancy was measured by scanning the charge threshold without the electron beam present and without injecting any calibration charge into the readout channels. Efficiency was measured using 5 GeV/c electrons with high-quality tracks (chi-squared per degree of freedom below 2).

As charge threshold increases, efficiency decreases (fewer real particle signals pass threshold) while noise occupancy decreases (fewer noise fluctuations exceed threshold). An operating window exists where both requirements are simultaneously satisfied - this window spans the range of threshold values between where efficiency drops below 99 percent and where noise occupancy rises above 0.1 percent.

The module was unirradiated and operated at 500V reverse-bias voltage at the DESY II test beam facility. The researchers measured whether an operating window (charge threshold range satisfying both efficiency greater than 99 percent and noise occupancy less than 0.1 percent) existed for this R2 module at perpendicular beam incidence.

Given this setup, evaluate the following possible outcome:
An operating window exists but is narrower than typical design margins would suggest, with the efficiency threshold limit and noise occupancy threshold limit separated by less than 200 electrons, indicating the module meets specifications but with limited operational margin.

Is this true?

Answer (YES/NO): NO